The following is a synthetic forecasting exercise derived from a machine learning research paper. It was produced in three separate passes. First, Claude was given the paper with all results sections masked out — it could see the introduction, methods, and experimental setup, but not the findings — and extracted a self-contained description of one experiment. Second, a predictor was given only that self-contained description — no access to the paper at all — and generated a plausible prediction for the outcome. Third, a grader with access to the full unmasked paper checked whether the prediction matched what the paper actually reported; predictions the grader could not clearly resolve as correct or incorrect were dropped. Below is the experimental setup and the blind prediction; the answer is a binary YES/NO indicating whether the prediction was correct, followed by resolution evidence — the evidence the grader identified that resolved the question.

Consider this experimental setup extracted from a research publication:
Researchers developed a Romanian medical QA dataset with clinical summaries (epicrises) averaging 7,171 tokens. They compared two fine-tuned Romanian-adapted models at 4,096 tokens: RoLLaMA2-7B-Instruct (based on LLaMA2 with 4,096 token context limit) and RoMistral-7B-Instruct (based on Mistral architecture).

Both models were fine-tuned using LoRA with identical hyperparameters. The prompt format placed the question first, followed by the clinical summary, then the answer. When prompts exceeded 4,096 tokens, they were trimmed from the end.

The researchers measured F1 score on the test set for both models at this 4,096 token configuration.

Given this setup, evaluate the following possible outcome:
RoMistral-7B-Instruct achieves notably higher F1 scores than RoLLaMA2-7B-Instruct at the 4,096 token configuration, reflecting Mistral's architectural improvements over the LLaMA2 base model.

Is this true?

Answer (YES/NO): YES